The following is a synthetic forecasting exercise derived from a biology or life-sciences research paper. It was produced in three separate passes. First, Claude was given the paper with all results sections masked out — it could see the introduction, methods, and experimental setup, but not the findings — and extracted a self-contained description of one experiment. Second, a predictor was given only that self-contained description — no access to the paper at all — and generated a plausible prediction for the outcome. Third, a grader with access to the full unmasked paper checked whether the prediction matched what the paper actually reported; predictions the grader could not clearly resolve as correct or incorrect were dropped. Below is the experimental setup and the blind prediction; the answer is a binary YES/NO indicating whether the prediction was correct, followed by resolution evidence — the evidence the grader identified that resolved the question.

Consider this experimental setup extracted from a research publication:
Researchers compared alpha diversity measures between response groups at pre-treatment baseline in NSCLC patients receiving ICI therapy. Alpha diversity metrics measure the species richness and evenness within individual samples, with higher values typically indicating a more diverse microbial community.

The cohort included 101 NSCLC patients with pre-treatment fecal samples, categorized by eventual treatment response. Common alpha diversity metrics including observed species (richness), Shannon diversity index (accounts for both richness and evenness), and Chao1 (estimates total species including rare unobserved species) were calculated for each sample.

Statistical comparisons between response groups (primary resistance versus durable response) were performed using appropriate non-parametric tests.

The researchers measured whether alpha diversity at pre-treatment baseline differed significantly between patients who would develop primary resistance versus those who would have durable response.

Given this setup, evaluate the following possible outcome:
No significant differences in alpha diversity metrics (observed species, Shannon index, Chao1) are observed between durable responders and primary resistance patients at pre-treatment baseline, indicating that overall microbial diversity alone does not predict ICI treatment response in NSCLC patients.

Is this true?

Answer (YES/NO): YES